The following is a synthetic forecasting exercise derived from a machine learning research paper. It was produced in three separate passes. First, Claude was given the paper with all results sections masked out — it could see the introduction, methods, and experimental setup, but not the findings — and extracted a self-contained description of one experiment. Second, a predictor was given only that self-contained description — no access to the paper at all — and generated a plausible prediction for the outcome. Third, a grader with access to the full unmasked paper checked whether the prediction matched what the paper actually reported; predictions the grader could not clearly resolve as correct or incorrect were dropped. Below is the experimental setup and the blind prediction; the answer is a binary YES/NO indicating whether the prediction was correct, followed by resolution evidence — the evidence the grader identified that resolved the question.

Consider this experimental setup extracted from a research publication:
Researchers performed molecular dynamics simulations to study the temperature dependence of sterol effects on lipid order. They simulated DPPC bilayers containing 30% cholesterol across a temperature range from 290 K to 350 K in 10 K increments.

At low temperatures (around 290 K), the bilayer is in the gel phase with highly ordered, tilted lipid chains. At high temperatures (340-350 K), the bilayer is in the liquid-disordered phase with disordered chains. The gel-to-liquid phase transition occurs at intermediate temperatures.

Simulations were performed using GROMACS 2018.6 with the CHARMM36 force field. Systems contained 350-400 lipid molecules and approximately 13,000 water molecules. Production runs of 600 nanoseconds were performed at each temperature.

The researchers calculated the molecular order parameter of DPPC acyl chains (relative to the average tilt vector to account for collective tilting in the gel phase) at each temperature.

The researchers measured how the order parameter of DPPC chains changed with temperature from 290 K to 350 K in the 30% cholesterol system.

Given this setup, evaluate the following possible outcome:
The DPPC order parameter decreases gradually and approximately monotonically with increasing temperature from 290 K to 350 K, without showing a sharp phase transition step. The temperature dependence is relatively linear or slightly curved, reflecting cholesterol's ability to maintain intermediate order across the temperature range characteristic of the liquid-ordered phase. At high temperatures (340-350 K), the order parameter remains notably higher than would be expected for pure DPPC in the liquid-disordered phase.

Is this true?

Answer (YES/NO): NO